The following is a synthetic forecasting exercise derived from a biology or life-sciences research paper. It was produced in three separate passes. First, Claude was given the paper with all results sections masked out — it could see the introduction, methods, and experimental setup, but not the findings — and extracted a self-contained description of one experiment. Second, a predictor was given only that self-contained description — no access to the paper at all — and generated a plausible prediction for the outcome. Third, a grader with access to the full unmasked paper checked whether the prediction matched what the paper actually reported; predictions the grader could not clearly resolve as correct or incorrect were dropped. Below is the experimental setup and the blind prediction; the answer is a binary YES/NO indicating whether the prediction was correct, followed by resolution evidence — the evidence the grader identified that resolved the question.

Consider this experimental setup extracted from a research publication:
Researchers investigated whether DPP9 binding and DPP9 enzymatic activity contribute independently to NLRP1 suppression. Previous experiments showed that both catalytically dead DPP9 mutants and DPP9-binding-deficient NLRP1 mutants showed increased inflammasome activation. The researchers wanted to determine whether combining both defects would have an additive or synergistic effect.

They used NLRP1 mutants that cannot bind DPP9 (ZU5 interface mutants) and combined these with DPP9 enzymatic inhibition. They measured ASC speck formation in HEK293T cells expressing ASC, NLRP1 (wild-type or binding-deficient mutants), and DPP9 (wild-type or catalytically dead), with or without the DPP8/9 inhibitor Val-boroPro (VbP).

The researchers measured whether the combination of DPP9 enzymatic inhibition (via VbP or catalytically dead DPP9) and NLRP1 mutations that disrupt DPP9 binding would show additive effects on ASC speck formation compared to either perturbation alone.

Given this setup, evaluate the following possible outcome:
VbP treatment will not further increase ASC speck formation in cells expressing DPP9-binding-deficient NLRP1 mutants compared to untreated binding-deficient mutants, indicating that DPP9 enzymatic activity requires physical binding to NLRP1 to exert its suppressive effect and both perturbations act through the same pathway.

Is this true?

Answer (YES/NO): NO